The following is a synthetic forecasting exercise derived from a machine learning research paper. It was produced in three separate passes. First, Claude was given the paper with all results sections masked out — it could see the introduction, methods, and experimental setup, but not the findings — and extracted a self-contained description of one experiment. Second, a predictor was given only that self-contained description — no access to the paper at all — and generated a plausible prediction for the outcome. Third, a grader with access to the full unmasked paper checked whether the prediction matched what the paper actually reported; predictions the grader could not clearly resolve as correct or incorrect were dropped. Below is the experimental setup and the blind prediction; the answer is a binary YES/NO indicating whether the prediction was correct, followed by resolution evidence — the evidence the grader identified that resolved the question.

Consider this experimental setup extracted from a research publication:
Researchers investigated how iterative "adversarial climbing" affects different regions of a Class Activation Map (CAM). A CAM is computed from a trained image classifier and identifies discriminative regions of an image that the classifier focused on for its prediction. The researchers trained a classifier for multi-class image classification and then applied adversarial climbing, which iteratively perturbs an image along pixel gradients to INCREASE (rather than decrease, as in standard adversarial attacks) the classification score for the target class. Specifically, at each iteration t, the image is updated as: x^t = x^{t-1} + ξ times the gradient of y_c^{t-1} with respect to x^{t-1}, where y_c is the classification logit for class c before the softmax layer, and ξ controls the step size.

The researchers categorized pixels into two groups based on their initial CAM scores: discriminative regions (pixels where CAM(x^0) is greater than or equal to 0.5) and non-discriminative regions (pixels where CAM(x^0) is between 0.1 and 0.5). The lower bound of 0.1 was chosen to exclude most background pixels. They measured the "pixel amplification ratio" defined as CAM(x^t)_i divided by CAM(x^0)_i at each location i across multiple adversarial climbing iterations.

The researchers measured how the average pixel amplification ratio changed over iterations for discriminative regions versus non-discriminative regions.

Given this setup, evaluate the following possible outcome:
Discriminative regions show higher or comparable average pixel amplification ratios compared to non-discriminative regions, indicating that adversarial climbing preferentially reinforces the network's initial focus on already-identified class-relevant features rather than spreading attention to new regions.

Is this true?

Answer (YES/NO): NO